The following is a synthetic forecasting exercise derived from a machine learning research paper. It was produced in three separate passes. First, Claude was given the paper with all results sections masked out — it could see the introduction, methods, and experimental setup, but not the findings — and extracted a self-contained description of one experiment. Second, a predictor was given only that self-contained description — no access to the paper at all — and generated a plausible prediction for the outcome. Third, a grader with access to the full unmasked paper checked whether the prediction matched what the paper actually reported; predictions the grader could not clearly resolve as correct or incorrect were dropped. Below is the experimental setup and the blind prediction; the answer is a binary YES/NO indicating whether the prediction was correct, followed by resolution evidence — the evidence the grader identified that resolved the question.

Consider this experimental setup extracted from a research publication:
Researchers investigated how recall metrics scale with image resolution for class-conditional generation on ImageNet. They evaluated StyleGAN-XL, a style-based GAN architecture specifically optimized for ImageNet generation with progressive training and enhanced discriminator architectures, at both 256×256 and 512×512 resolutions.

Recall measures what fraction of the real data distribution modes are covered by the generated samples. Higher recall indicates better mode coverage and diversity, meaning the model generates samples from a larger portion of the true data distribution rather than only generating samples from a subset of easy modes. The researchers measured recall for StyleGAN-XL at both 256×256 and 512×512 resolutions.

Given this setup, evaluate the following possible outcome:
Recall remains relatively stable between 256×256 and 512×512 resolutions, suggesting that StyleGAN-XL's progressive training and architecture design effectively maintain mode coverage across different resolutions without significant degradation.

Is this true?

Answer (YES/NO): YES